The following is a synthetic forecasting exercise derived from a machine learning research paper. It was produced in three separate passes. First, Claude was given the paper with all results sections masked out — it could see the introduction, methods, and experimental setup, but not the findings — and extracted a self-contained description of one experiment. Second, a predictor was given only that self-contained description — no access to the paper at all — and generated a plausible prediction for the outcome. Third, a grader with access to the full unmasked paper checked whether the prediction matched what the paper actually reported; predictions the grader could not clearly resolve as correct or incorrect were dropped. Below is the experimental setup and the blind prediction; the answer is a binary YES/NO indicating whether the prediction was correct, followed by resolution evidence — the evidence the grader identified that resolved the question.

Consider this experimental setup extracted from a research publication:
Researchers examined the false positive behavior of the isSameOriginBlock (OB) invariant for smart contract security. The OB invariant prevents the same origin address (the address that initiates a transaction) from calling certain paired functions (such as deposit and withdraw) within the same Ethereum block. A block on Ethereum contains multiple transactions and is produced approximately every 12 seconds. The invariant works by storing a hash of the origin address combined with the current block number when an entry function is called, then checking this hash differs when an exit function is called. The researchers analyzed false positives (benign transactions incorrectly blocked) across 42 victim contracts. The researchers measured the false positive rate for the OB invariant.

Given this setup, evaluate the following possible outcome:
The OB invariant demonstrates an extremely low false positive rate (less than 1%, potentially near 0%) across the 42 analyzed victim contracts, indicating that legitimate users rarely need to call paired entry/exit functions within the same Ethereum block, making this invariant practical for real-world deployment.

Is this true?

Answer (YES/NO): YES